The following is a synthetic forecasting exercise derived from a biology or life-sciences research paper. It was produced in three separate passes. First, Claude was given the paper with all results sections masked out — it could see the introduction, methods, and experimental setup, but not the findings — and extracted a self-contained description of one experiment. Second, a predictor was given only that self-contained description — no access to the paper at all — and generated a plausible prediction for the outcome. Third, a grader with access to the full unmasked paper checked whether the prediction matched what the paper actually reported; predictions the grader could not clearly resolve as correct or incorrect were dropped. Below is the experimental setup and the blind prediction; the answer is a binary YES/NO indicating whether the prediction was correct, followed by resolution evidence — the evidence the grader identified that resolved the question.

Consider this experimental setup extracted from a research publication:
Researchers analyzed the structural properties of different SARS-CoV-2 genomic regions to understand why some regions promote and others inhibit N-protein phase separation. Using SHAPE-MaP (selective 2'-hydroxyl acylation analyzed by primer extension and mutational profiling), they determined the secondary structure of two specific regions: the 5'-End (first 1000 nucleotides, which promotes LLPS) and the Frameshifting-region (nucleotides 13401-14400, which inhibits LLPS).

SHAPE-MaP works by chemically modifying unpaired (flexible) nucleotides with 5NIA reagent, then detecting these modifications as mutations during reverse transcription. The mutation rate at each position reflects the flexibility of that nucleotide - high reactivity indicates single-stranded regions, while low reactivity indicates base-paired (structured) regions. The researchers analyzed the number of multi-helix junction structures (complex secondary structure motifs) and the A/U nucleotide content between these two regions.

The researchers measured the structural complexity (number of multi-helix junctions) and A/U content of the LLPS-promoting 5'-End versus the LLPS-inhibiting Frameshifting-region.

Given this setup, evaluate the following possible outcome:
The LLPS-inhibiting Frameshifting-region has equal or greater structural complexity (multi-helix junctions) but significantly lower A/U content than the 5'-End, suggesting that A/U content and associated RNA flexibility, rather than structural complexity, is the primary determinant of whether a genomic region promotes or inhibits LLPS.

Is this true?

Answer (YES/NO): NO